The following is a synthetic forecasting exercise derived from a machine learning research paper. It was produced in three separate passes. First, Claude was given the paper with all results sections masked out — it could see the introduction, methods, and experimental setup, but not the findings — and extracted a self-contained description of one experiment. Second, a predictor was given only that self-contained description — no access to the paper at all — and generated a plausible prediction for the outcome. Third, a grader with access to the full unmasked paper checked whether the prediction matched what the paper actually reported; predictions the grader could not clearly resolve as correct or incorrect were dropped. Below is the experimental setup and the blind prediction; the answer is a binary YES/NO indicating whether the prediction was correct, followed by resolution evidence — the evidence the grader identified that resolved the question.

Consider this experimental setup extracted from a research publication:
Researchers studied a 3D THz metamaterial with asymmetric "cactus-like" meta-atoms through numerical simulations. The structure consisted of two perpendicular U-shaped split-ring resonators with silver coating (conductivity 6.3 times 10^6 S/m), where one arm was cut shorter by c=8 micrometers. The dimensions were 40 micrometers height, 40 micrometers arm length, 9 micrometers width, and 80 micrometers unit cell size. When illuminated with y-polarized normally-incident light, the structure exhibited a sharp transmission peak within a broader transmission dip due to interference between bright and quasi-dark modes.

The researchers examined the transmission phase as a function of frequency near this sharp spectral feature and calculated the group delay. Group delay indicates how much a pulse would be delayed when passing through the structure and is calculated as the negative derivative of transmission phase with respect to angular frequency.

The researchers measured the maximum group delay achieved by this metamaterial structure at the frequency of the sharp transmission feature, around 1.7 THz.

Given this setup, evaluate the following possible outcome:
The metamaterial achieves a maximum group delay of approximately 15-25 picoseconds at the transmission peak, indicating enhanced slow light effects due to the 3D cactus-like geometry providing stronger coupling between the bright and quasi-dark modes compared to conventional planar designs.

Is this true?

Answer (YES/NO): NO